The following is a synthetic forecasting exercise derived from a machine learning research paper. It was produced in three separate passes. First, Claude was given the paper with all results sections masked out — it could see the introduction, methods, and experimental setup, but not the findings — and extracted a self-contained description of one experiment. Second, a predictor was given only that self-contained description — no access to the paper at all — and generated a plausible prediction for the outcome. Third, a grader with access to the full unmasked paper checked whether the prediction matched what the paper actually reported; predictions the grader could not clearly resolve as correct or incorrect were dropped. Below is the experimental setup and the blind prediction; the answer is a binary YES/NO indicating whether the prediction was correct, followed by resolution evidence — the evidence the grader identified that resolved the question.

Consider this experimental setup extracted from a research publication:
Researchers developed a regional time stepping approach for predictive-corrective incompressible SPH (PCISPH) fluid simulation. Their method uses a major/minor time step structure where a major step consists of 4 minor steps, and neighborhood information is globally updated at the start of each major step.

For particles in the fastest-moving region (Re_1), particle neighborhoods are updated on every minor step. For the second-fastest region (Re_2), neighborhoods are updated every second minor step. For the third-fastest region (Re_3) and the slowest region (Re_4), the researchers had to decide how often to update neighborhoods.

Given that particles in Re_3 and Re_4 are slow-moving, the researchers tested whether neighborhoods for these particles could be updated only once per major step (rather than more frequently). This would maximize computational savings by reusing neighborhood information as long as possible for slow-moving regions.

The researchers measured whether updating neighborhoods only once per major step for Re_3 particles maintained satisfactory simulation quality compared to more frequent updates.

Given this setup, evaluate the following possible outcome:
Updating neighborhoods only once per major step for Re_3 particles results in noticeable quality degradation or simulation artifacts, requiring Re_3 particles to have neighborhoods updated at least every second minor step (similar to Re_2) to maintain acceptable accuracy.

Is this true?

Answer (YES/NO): NO